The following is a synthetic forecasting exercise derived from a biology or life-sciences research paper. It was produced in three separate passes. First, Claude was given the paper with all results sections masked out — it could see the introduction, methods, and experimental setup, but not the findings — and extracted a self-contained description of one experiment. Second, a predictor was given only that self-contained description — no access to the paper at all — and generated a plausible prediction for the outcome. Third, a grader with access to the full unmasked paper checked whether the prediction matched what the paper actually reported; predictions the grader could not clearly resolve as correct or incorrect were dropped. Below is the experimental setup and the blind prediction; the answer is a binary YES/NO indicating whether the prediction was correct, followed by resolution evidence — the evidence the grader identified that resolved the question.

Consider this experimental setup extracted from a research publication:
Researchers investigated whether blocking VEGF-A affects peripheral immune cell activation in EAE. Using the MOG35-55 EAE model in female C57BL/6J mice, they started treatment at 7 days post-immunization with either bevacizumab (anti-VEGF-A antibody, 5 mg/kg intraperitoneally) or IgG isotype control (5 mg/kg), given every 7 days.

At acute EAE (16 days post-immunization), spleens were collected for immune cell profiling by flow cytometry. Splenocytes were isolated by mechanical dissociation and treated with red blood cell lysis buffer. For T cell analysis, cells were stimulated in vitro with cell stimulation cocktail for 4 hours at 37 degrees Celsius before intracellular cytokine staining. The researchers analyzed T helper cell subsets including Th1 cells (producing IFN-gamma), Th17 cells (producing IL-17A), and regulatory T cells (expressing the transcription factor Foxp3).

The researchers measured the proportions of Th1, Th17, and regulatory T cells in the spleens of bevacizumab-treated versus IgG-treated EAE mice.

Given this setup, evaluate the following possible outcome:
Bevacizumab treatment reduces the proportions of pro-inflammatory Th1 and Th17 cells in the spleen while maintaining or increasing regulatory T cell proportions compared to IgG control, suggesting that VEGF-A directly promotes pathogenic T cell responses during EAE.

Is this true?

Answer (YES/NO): NO